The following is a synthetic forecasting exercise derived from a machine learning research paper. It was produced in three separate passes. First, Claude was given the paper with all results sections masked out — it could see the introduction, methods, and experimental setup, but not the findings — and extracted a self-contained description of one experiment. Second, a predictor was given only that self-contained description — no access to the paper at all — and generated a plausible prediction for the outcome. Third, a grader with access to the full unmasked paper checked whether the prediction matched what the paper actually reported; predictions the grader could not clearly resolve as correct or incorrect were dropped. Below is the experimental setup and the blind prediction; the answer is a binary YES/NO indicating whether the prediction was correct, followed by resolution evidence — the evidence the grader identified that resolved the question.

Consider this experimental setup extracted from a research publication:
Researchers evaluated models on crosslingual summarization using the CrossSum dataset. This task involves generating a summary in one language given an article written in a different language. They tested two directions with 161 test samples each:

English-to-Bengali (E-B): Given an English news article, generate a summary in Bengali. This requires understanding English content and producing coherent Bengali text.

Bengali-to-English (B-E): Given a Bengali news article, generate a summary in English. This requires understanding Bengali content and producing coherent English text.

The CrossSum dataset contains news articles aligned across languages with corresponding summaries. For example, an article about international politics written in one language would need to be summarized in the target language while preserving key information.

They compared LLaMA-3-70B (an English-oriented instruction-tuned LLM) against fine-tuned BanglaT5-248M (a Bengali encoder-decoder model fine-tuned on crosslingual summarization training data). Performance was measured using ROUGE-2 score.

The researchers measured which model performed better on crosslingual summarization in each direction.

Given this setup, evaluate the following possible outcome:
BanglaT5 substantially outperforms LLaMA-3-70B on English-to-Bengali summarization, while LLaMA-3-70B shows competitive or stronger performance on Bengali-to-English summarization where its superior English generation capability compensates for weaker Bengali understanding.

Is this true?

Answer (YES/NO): NO